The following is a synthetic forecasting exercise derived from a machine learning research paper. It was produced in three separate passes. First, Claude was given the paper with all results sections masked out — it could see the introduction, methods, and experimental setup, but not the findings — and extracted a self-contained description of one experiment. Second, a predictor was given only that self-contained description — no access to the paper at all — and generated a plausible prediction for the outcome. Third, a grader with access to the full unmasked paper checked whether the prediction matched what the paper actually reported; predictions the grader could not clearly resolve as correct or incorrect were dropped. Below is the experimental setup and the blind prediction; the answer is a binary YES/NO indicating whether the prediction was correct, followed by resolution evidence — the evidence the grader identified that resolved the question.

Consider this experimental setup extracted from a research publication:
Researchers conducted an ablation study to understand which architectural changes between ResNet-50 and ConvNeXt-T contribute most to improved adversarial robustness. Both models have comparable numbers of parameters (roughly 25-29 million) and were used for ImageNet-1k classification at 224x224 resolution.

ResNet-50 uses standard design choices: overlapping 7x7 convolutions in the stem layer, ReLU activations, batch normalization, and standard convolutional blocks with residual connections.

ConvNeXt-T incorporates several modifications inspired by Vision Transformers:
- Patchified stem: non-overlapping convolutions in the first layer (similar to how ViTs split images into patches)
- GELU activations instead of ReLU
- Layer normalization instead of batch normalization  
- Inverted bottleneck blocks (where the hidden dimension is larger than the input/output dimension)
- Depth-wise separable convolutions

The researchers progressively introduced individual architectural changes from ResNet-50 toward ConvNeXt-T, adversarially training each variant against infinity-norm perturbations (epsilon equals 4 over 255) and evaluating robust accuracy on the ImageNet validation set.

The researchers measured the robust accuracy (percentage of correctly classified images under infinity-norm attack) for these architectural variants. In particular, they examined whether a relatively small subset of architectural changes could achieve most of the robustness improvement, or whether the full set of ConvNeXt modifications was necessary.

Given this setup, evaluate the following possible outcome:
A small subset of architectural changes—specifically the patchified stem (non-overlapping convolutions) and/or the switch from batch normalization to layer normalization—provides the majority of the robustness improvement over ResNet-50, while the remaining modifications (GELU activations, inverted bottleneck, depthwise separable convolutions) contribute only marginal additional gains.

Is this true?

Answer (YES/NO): NO